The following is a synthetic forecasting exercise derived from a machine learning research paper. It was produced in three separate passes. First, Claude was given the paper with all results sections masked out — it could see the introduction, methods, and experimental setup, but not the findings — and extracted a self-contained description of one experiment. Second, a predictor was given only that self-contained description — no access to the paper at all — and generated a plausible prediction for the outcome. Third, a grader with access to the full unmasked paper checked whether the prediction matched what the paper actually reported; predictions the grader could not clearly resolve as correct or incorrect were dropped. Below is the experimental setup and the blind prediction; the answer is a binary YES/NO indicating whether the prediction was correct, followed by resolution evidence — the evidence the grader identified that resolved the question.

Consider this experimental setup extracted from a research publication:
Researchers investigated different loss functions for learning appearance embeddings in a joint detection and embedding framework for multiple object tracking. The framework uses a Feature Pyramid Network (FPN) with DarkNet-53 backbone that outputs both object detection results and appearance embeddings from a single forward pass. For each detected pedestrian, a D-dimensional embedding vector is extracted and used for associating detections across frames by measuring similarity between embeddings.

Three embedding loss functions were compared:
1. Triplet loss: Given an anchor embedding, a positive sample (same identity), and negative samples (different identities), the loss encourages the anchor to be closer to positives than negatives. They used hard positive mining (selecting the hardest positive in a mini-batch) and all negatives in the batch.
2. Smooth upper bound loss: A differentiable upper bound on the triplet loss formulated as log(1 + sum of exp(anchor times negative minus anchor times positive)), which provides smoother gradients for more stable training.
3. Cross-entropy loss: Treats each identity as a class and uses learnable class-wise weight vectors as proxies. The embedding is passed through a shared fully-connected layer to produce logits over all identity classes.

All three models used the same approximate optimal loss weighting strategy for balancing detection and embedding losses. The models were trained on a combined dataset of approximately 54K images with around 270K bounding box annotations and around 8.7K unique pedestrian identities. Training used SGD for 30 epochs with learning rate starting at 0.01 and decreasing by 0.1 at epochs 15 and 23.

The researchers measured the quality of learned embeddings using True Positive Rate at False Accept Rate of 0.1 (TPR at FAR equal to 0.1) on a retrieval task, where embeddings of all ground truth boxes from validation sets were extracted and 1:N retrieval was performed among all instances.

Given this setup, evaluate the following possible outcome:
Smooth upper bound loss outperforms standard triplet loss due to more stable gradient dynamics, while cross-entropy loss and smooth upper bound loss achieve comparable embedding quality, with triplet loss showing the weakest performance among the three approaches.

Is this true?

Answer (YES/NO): NO